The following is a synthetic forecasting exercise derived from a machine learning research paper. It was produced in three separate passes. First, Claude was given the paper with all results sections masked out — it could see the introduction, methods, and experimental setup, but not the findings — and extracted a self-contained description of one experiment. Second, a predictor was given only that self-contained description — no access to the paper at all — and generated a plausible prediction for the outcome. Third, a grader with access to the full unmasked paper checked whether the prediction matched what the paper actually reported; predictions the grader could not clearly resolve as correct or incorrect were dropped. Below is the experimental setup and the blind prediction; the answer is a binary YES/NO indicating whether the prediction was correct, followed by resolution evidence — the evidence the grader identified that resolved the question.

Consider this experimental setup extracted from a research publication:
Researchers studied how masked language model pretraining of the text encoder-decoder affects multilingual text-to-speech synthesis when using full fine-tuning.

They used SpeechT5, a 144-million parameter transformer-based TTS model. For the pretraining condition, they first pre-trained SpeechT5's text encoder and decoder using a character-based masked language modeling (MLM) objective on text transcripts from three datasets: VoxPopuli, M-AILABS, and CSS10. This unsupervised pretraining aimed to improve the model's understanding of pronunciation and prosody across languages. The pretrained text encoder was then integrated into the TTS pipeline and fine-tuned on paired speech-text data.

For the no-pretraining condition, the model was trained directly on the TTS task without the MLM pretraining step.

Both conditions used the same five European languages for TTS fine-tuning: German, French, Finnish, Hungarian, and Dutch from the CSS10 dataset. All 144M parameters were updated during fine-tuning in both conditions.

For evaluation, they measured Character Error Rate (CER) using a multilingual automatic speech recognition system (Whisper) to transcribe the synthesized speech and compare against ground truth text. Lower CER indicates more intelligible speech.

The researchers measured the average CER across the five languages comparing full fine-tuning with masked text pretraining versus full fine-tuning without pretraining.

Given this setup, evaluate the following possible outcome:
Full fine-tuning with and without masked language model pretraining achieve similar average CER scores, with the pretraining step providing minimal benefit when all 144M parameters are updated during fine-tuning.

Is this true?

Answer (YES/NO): NO